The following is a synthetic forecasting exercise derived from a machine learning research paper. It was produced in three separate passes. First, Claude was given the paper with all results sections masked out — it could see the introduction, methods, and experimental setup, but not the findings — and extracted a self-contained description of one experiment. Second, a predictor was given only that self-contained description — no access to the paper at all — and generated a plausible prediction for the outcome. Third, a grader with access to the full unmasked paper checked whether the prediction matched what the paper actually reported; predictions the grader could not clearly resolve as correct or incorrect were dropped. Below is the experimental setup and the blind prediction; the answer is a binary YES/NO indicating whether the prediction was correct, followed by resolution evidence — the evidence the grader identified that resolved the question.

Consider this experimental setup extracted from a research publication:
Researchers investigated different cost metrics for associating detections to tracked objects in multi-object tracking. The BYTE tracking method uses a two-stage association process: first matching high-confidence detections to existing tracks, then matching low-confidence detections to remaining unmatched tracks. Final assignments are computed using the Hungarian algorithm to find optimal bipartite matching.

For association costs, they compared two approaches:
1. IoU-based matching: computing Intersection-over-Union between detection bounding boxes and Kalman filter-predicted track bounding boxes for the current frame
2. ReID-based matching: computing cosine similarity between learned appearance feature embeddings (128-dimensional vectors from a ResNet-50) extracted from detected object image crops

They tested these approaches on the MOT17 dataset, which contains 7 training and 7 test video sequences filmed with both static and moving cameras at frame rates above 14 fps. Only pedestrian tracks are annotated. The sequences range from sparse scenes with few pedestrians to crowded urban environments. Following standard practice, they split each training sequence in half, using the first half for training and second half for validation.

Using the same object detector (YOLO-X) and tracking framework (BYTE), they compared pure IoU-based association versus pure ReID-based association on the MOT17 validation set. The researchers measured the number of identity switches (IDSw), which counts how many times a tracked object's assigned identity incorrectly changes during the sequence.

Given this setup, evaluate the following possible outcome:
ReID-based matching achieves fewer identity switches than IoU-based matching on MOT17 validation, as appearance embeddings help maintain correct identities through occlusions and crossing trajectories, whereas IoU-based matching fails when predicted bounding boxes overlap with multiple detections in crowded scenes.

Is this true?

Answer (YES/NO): YES